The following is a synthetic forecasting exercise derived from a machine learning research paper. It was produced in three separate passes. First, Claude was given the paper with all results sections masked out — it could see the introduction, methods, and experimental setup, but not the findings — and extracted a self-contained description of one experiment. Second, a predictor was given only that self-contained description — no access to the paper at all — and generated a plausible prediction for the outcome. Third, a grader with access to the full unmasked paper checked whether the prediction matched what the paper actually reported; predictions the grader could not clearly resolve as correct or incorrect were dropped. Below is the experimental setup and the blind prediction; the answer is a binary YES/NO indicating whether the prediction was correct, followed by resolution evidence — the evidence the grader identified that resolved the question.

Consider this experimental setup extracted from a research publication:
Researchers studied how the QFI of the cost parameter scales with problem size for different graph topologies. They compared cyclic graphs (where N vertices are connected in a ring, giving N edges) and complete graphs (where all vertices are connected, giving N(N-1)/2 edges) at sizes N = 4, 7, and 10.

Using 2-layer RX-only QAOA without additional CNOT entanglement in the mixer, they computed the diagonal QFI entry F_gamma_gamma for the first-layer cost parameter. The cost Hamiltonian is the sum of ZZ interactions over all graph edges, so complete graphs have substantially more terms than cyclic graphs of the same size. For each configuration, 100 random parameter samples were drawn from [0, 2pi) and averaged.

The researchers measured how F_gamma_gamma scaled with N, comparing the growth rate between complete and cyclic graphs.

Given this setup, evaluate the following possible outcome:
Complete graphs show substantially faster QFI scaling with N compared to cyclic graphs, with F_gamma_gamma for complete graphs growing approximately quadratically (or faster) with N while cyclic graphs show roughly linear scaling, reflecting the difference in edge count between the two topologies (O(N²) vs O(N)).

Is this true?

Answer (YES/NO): NO